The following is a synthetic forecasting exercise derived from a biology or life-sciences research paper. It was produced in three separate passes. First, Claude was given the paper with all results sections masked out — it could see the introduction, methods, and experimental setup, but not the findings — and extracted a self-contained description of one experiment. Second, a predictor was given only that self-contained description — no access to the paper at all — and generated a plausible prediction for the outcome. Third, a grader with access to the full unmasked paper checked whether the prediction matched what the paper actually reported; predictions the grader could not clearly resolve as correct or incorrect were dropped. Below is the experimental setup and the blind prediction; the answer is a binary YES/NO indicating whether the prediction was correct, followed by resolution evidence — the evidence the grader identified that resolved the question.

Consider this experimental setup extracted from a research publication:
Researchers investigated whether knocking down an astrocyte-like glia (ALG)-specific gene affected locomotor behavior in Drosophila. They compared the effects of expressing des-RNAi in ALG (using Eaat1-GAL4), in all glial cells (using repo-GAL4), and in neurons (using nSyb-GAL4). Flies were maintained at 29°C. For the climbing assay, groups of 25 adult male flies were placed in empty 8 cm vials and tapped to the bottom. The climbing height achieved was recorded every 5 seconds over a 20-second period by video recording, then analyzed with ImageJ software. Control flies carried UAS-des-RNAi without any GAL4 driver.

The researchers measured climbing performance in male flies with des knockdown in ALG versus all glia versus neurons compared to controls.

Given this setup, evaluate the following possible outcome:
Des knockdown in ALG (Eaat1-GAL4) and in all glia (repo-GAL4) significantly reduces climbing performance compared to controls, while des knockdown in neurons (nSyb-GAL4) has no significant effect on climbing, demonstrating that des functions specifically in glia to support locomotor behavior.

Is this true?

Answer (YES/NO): NO